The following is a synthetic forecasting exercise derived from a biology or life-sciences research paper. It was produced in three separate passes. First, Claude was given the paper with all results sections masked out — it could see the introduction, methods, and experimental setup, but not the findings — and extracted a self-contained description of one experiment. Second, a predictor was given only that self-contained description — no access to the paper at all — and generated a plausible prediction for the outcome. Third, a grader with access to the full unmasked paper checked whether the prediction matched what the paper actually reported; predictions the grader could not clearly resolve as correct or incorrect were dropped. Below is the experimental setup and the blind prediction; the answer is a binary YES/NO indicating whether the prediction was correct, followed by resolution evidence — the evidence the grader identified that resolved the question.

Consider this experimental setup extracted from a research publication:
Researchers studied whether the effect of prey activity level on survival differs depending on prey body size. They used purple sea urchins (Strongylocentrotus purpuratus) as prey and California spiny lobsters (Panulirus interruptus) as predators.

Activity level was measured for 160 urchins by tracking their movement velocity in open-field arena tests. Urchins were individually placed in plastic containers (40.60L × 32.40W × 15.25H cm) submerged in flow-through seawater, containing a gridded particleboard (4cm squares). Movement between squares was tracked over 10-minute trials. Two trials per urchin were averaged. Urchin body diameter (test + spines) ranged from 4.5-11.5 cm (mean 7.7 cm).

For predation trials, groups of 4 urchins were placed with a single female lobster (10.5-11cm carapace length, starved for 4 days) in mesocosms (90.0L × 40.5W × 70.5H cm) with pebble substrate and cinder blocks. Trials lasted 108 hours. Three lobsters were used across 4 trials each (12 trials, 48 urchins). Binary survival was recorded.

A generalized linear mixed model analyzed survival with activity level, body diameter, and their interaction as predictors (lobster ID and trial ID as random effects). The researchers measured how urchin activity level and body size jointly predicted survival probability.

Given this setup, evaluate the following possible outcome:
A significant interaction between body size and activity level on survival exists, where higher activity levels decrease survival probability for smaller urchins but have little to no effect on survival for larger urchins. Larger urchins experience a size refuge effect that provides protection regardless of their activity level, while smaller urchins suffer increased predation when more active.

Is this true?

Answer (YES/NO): YES